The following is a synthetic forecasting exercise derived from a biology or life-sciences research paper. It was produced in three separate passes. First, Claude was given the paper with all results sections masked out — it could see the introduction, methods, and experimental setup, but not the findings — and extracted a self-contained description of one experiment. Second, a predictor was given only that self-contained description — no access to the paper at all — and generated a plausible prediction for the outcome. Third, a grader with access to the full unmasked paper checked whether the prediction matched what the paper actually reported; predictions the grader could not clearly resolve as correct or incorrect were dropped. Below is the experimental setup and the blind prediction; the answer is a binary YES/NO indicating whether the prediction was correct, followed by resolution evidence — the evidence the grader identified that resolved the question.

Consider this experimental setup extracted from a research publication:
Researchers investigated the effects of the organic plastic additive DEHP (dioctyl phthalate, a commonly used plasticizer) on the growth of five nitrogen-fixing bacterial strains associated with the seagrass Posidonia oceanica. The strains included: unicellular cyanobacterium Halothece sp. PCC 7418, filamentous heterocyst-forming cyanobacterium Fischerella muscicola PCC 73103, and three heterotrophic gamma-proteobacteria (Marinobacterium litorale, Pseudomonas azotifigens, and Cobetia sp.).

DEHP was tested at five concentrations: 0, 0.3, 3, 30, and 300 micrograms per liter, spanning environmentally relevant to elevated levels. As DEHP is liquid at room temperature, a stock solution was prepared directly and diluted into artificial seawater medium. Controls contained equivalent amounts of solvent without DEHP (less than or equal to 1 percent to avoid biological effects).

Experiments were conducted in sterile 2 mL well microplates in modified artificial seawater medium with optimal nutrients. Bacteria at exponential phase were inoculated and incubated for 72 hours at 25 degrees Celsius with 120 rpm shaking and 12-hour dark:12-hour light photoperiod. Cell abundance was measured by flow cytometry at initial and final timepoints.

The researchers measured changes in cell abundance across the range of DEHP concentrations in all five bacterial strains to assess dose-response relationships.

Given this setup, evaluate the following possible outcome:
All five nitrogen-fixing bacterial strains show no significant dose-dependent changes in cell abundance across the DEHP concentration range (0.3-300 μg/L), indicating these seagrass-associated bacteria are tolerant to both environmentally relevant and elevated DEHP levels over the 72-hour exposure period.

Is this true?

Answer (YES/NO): NO